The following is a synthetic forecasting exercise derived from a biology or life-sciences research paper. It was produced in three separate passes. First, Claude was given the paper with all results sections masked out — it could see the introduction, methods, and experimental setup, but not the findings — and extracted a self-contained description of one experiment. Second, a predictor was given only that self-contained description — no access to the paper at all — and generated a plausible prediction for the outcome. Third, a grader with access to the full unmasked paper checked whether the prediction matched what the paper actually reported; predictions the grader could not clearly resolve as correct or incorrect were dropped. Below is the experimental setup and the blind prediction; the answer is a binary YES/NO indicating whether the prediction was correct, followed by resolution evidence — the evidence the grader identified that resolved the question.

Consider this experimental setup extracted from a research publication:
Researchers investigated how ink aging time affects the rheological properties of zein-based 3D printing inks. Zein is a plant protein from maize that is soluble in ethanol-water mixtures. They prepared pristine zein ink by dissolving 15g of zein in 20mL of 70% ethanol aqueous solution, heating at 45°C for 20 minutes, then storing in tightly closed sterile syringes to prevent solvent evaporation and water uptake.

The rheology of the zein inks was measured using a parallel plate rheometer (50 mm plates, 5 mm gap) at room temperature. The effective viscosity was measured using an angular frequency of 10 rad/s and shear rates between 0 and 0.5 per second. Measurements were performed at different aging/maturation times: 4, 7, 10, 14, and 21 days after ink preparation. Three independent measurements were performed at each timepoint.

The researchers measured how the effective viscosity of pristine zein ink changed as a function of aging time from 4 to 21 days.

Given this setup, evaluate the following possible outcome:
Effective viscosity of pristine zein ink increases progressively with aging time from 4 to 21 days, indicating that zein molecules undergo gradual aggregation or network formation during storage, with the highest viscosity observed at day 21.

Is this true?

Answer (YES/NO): YES